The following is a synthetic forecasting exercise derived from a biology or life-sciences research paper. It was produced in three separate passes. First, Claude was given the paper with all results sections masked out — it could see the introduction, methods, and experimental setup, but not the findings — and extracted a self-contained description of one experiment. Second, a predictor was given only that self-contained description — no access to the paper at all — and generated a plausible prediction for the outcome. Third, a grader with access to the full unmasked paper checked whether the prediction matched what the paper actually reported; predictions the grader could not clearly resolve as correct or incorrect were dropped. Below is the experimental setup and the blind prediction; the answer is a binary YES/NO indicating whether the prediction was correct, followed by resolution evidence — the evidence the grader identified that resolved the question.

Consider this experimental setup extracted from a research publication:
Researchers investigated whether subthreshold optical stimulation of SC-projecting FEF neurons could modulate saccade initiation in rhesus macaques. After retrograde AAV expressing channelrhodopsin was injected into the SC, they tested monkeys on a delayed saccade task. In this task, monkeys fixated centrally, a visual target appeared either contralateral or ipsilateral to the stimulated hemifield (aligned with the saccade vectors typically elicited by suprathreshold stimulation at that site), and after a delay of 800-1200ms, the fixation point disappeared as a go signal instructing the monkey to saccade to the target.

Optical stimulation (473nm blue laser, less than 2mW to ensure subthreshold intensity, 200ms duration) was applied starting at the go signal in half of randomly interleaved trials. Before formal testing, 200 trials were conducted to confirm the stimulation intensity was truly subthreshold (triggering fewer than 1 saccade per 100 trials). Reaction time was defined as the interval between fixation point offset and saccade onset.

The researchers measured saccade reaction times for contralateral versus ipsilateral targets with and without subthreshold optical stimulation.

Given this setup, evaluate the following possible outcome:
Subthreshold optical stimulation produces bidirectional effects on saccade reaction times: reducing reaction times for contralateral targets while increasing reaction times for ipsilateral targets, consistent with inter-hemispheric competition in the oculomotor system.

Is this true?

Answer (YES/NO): YES